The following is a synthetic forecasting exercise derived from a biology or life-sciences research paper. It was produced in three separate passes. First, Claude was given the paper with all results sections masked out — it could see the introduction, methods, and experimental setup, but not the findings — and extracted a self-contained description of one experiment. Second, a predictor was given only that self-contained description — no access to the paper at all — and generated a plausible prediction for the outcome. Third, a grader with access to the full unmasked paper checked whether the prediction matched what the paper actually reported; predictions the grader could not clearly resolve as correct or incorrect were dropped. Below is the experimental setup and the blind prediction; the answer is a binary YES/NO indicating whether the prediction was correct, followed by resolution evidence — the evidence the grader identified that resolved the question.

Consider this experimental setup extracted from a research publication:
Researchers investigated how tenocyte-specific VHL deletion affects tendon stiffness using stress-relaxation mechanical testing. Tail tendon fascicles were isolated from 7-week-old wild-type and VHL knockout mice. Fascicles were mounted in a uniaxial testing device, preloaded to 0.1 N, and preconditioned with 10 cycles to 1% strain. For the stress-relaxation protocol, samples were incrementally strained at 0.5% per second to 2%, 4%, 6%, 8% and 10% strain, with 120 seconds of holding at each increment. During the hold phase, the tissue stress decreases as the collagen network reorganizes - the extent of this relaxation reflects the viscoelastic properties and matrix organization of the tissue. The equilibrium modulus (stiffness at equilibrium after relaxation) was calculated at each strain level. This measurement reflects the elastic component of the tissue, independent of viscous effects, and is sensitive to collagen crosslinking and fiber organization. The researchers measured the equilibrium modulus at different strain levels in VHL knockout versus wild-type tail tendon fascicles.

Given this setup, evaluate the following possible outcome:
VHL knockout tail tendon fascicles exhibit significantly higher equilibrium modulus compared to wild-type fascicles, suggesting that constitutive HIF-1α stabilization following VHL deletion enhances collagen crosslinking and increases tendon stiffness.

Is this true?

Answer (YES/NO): NO